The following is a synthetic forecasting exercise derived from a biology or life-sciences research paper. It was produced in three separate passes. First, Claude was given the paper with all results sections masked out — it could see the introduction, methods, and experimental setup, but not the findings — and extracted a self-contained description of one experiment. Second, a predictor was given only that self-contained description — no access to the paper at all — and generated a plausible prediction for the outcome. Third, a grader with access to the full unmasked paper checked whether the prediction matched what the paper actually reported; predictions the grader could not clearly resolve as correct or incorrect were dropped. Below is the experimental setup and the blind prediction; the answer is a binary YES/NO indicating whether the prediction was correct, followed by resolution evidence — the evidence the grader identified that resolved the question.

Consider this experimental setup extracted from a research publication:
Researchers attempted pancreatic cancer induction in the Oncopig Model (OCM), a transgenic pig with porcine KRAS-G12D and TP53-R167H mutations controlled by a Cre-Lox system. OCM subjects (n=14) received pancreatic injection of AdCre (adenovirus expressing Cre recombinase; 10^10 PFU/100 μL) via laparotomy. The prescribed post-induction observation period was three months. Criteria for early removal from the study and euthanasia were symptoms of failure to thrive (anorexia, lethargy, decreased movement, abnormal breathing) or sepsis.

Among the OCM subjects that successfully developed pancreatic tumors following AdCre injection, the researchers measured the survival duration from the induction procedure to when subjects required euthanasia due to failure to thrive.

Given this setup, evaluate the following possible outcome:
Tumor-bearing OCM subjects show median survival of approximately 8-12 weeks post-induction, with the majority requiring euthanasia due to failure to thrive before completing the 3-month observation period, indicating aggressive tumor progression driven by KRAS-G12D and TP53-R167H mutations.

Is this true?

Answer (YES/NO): NO